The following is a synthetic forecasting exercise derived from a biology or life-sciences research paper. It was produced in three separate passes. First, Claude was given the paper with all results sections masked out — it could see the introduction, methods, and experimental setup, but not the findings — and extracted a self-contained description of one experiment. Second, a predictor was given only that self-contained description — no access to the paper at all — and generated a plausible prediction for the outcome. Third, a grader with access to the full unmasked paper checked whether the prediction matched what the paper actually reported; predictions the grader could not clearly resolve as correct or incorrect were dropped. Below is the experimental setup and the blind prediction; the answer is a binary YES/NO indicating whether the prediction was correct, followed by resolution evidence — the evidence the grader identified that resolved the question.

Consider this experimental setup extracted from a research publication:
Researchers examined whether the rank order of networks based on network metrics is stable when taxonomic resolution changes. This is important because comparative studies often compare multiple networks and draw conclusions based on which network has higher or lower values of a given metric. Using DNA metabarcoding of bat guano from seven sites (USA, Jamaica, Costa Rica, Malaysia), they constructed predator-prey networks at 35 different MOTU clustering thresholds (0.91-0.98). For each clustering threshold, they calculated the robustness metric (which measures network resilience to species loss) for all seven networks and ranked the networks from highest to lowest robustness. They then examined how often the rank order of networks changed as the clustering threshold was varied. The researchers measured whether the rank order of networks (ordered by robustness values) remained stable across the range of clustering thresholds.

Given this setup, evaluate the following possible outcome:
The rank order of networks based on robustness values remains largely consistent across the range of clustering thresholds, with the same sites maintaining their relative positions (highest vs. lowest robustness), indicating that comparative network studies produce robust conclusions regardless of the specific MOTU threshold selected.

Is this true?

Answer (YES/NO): NO